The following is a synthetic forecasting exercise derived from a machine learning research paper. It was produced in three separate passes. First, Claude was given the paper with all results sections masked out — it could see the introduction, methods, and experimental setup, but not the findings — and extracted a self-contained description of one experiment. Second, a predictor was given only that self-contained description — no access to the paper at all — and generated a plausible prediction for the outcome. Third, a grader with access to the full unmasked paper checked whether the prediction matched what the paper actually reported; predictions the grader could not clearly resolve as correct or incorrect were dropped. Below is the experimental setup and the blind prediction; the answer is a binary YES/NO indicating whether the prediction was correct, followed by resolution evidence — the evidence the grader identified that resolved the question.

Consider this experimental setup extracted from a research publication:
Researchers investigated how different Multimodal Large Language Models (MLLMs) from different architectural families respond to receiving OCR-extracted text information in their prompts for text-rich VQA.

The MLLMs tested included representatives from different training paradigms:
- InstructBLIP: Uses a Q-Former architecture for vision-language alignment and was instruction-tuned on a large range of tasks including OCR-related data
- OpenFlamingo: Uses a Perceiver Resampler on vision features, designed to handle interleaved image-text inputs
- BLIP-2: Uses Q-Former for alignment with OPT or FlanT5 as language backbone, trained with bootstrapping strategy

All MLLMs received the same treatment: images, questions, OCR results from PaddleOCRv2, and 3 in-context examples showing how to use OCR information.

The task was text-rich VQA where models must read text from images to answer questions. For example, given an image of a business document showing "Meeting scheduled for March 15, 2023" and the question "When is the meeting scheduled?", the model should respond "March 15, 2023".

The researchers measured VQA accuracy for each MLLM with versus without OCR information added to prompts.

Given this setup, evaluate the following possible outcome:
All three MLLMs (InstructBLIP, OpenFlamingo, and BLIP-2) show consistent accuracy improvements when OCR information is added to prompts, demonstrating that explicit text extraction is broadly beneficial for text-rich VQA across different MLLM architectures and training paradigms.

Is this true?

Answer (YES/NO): NO